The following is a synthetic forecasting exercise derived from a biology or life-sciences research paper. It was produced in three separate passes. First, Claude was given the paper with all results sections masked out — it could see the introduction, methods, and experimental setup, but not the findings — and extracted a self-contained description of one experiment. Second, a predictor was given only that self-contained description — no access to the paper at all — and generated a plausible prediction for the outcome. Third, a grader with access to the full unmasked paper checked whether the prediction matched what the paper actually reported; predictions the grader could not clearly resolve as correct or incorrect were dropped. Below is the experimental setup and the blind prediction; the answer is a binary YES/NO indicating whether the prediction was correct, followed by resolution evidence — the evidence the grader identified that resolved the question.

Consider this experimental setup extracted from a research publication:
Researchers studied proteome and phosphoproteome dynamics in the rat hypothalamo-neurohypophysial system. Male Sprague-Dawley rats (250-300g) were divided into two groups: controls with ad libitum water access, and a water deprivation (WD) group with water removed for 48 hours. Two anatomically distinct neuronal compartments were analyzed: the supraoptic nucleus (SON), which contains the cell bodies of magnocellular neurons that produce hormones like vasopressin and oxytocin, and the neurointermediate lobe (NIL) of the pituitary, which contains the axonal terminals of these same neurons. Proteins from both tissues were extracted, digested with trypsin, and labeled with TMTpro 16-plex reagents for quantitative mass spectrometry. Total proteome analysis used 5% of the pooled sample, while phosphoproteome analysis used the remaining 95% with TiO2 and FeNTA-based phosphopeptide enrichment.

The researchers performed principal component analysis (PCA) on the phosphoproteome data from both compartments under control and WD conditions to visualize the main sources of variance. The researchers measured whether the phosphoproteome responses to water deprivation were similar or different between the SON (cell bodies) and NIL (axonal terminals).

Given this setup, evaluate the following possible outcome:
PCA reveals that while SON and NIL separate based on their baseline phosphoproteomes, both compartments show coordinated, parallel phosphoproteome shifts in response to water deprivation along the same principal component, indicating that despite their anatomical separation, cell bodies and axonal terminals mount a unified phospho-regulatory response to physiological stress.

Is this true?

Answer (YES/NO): NO